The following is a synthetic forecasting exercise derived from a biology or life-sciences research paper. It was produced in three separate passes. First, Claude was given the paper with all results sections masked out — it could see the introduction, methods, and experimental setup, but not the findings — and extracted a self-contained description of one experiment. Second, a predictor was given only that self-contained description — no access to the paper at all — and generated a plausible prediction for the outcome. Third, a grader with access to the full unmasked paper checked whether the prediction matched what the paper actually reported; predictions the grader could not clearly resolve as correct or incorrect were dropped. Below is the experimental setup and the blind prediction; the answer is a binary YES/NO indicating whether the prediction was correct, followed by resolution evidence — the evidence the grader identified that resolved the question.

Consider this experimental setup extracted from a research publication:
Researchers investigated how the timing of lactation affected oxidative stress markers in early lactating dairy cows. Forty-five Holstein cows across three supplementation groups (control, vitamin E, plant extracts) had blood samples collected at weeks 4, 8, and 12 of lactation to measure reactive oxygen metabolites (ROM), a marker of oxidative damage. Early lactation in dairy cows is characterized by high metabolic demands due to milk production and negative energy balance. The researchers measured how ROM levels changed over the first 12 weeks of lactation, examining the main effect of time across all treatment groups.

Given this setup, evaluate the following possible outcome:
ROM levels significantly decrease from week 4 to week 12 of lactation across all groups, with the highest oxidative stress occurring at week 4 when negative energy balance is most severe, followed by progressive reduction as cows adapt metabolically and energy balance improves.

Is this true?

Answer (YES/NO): NO